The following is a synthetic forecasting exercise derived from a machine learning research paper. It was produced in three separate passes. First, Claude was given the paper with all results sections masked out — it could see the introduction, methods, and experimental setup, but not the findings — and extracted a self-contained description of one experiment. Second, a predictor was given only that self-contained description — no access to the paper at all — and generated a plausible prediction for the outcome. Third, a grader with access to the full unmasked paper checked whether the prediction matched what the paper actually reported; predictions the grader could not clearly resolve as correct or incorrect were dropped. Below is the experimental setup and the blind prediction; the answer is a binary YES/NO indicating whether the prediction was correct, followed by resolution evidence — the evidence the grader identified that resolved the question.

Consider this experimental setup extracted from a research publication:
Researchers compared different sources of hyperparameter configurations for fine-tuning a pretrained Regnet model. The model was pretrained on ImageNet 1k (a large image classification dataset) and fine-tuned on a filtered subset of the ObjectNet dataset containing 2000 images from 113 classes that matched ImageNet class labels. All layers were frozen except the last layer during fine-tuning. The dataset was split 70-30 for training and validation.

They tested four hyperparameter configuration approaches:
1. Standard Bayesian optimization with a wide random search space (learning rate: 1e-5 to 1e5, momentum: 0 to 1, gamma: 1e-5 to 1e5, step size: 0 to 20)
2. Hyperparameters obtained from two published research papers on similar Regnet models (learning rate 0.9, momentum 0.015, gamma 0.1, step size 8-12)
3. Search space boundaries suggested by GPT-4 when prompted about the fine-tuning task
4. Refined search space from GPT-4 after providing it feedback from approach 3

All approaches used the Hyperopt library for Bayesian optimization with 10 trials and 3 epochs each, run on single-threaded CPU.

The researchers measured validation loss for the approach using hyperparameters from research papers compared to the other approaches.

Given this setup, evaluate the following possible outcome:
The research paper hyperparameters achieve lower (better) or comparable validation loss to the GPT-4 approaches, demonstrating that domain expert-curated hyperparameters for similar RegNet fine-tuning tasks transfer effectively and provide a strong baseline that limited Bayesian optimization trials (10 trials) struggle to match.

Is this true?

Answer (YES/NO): NO